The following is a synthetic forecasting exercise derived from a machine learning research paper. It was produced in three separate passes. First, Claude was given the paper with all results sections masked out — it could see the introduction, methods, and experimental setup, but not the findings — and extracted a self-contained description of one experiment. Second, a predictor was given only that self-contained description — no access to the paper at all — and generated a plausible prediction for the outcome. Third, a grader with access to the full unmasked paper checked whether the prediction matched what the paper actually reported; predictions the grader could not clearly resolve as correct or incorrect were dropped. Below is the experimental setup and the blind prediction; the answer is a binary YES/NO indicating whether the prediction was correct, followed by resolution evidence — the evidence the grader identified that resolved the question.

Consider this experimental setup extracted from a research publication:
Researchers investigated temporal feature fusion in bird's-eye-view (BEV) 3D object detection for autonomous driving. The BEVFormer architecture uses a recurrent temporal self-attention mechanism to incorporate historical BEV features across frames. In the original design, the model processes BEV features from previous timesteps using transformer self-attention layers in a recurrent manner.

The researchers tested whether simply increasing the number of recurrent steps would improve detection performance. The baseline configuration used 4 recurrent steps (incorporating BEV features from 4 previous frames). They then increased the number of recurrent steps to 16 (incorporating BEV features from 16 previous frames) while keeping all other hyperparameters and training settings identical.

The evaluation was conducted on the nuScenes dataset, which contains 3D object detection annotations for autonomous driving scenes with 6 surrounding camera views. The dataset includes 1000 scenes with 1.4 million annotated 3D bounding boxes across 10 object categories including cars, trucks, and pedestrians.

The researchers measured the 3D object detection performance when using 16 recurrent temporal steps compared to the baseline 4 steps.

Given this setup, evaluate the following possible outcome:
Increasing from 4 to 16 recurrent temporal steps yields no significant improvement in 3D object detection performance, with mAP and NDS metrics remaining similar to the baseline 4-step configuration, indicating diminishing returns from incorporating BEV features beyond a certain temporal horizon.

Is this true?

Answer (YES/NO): YES